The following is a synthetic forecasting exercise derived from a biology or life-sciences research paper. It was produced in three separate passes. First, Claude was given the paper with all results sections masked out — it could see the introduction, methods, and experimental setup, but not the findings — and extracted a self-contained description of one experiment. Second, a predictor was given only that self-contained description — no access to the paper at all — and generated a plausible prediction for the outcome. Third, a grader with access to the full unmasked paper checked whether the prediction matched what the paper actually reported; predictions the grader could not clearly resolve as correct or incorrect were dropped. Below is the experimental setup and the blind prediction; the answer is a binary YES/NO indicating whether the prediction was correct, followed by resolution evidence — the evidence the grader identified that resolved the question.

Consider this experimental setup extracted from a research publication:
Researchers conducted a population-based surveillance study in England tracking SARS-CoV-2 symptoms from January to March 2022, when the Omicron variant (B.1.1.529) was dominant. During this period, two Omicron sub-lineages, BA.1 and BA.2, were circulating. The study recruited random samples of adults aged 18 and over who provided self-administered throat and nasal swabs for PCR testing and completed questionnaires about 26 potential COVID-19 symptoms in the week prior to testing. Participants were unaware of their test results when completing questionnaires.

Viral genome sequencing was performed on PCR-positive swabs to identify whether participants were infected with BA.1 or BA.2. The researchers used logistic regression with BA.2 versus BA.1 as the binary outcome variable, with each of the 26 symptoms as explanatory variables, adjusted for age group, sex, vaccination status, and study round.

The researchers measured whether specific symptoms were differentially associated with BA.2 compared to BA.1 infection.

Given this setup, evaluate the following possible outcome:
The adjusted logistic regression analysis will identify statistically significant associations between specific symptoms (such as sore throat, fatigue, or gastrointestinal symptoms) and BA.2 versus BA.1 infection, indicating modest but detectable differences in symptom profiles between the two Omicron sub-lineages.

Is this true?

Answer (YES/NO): NO